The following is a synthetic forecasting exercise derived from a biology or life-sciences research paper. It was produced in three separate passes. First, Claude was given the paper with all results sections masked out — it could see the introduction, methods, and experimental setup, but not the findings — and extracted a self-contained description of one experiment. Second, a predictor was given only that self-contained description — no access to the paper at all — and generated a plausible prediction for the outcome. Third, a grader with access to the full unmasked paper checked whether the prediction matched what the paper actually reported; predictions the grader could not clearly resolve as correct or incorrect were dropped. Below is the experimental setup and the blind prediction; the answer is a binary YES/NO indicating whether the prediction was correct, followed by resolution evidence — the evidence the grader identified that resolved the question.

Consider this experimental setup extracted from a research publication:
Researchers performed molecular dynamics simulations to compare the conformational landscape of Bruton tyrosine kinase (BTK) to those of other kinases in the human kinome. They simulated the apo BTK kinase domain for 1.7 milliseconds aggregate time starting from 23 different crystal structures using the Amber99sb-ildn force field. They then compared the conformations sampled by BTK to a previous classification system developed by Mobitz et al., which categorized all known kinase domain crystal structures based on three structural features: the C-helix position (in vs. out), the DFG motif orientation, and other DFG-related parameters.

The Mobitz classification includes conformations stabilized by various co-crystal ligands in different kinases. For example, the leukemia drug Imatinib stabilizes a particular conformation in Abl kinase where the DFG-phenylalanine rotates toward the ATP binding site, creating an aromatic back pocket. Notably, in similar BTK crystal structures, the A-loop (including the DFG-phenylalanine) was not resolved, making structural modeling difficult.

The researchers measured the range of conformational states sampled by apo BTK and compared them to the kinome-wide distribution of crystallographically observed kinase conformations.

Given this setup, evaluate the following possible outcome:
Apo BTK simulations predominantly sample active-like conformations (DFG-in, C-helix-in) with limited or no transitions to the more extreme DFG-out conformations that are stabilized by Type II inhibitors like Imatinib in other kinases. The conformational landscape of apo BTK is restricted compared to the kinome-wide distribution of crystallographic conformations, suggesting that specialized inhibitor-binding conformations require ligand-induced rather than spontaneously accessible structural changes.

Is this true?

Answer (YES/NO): NO